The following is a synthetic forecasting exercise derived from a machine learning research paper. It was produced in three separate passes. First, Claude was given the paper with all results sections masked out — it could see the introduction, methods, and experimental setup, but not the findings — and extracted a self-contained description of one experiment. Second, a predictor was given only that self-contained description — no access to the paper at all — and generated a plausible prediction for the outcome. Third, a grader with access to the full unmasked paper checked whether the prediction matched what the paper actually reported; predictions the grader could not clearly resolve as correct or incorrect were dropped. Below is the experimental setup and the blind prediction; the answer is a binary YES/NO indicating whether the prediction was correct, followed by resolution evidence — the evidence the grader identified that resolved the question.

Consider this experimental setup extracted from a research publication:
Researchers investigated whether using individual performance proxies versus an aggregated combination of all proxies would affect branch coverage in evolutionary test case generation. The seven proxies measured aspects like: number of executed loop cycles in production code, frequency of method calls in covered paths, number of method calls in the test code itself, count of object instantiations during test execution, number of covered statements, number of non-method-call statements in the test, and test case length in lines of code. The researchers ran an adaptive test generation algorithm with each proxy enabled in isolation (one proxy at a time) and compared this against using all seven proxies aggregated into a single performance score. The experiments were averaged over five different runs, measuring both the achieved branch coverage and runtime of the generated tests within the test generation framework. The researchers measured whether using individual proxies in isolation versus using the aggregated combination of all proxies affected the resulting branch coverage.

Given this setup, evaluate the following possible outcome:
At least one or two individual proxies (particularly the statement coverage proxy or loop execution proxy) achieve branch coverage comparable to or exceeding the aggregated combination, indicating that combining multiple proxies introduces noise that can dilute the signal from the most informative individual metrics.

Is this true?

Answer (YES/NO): NO